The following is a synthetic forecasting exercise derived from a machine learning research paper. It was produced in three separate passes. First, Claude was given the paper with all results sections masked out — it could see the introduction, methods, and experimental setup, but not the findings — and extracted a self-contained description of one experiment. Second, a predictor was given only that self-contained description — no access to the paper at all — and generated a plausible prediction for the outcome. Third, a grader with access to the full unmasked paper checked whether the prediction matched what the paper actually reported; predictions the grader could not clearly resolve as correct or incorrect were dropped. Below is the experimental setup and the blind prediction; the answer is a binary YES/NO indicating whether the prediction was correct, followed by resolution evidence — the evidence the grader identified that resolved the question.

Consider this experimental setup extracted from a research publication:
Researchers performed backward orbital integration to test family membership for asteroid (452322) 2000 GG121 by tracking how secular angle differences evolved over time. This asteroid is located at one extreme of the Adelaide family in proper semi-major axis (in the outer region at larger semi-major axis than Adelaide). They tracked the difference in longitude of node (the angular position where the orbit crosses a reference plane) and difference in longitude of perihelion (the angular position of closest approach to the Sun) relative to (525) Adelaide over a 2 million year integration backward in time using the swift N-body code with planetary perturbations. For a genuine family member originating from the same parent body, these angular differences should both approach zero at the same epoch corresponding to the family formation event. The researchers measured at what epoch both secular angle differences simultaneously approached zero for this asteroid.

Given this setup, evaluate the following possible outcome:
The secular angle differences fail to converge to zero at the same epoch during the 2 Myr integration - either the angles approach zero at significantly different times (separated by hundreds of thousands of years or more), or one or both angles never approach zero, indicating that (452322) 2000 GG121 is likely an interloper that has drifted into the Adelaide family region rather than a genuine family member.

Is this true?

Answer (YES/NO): NO